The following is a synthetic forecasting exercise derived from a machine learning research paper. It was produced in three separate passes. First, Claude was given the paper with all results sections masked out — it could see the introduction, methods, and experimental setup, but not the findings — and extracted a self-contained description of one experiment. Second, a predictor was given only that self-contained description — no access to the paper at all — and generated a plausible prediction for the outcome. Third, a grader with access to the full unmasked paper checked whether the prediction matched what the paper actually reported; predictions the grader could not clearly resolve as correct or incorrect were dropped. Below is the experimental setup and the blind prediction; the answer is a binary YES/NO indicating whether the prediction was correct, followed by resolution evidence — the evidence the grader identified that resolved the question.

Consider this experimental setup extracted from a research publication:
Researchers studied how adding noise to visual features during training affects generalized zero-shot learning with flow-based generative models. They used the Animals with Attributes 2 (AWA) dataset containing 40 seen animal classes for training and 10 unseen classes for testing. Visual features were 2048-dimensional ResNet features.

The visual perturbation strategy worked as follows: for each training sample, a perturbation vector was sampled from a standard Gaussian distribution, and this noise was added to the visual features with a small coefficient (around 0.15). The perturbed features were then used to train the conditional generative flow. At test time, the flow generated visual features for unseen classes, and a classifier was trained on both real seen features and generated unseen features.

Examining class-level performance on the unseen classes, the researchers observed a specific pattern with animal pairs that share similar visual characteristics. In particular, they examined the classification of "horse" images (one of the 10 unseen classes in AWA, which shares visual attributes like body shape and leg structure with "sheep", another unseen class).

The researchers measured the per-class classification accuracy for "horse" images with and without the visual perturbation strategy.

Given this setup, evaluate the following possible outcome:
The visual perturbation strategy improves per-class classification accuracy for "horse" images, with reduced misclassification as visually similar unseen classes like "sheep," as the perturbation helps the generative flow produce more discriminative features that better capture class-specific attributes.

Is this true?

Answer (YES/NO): YES